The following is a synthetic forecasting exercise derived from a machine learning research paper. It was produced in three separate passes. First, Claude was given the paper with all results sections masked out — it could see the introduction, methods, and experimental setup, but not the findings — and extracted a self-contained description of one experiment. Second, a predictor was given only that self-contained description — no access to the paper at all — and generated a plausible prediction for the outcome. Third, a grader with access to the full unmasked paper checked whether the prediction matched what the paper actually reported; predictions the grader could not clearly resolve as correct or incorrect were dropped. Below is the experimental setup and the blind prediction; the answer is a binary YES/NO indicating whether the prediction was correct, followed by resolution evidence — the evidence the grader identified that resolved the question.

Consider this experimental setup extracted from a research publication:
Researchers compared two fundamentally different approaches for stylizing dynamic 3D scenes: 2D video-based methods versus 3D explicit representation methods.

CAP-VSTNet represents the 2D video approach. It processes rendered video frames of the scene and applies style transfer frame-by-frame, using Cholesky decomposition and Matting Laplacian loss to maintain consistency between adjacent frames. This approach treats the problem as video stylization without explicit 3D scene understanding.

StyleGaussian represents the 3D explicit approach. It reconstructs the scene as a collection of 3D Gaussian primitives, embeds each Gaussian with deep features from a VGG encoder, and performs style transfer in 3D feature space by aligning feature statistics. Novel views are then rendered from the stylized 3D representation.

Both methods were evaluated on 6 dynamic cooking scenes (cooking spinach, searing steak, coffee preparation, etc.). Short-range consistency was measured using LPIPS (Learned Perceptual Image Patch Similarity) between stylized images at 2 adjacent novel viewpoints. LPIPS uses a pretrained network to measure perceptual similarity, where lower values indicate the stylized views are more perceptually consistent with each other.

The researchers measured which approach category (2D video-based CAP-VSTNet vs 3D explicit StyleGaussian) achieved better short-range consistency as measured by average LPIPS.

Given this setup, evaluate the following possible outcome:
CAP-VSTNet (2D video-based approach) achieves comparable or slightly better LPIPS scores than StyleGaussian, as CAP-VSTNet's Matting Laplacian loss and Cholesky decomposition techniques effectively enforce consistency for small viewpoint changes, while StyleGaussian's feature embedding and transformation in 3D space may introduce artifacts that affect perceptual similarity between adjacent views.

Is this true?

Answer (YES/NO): NO